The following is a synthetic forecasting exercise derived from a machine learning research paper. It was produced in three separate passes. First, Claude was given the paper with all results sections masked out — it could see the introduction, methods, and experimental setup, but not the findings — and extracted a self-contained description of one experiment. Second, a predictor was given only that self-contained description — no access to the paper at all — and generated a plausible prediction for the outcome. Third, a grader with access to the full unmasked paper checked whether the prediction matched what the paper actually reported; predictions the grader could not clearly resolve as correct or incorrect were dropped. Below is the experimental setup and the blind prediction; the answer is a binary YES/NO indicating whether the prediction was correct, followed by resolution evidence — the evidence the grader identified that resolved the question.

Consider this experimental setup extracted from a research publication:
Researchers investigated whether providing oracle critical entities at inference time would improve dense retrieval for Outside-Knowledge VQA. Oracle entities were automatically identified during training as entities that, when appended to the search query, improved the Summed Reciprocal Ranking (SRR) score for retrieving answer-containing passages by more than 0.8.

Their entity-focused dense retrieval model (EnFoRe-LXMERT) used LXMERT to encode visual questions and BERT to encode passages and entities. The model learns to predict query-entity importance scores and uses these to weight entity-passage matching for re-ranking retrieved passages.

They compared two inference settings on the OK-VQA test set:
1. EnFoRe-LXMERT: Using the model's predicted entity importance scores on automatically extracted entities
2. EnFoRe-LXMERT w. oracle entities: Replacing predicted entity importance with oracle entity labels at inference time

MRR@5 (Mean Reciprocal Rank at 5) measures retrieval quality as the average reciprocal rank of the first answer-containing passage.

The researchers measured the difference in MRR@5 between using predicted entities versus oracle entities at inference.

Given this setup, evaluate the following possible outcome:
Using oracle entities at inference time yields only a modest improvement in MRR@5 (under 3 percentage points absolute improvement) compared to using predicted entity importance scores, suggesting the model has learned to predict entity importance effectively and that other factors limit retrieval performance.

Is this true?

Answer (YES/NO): YES